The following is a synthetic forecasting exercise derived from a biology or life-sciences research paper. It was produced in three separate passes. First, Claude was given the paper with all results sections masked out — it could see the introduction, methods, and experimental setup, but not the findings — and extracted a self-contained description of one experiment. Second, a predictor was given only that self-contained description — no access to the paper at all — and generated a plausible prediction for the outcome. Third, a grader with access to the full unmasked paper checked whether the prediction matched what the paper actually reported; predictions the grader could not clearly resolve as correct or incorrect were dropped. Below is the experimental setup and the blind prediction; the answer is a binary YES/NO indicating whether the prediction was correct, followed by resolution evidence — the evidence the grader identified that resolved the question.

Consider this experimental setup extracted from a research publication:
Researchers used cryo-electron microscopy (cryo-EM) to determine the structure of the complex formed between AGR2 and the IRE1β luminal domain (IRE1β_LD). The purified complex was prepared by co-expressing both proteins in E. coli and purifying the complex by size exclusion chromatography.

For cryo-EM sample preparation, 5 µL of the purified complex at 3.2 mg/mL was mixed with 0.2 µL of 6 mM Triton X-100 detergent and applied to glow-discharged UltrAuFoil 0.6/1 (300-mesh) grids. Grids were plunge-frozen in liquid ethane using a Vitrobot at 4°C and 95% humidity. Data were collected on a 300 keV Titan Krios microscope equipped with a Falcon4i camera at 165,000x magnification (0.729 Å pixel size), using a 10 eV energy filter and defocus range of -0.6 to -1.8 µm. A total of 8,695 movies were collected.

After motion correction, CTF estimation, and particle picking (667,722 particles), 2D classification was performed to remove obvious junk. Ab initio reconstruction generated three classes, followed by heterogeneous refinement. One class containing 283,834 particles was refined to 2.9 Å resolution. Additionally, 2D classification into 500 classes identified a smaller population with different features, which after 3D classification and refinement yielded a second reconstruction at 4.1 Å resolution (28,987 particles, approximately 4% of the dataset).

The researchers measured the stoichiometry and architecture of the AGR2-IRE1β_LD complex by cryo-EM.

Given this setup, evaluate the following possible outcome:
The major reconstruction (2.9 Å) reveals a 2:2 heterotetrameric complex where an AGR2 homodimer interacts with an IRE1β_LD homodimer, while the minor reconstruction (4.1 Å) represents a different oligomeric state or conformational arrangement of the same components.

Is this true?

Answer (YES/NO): NO